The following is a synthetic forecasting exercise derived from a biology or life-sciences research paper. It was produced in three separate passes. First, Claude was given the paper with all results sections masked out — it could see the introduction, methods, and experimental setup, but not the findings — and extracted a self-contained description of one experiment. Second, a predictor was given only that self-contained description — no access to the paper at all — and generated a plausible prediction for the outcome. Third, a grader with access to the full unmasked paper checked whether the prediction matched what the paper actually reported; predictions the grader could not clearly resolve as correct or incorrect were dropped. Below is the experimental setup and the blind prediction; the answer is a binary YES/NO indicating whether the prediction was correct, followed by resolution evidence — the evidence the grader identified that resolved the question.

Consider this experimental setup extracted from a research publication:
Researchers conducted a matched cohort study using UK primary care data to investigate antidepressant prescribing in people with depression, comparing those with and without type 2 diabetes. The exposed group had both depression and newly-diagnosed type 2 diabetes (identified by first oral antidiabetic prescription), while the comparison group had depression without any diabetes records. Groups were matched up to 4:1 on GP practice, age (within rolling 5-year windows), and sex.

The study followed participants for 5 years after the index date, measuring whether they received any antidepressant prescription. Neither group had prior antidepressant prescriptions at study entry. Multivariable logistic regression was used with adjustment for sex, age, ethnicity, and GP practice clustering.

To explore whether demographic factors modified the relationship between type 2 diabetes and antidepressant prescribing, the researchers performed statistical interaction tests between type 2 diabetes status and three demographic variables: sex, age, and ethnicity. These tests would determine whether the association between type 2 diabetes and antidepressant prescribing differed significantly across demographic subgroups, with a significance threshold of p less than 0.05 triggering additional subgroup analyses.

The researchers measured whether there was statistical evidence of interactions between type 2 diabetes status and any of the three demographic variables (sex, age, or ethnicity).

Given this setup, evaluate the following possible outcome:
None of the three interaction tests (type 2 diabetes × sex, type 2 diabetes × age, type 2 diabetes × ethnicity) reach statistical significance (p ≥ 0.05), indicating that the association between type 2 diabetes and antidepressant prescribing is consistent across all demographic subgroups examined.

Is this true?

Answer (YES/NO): NO